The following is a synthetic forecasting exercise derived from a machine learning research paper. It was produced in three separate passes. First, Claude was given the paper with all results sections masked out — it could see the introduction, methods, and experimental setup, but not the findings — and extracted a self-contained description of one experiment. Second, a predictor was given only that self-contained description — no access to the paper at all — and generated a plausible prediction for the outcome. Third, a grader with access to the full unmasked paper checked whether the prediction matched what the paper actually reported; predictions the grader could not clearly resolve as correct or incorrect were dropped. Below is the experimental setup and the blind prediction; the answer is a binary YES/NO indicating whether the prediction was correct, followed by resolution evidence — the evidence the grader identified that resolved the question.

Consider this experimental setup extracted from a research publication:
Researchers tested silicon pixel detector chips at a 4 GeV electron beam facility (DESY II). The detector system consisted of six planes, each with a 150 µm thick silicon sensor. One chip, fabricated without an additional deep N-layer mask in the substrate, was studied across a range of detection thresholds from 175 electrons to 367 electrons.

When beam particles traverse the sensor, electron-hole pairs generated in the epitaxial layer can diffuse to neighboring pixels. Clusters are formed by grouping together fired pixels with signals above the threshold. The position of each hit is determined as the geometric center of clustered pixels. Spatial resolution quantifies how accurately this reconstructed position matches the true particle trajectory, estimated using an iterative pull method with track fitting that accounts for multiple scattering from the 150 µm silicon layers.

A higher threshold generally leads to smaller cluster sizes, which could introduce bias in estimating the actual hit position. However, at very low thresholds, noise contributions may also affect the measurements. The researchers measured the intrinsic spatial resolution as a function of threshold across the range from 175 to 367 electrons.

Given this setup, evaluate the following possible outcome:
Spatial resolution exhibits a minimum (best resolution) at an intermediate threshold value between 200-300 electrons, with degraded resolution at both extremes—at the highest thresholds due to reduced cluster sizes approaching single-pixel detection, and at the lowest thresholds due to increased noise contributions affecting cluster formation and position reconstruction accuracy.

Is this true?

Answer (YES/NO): YES